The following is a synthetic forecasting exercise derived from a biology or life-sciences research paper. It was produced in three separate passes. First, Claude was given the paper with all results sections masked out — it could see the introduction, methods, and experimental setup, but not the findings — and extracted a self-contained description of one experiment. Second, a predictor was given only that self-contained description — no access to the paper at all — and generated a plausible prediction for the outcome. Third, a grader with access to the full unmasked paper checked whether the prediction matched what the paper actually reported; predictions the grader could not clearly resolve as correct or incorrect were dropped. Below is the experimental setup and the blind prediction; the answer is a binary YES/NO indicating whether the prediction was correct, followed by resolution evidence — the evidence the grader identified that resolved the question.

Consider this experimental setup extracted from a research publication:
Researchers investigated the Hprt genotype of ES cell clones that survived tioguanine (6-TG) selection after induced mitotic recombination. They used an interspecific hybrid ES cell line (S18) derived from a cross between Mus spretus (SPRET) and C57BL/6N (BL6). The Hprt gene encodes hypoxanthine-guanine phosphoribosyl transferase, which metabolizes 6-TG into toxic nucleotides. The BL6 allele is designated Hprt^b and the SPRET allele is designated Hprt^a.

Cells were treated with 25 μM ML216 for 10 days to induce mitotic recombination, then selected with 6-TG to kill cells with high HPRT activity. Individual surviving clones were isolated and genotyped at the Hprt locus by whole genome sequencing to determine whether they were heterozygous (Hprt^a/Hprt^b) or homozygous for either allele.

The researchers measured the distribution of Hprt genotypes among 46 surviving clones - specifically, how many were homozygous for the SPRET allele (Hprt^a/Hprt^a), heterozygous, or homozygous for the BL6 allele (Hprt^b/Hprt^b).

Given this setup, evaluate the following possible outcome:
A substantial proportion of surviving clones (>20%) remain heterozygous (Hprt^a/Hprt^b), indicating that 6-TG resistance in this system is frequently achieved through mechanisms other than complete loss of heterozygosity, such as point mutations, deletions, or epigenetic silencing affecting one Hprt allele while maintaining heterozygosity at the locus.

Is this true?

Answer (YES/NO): NO